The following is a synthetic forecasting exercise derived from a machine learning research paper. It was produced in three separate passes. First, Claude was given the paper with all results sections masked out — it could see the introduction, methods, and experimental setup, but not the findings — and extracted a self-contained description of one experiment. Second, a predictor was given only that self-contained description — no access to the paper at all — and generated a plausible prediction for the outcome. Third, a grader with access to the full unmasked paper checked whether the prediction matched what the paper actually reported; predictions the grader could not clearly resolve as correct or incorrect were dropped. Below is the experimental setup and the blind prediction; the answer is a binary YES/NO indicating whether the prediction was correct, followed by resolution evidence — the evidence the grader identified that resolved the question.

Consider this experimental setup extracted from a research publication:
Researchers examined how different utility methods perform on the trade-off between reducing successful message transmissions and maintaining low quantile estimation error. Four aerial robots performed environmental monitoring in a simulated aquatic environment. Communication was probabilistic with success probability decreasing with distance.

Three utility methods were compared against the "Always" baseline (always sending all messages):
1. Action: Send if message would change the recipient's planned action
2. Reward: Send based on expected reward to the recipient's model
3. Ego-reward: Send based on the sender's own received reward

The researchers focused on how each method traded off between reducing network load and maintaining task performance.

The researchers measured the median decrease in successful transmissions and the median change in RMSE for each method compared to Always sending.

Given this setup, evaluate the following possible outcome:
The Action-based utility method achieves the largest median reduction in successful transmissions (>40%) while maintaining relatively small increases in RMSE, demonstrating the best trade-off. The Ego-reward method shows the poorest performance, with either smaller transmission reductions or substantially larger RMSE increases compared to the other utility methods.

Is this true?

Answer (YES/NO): NO